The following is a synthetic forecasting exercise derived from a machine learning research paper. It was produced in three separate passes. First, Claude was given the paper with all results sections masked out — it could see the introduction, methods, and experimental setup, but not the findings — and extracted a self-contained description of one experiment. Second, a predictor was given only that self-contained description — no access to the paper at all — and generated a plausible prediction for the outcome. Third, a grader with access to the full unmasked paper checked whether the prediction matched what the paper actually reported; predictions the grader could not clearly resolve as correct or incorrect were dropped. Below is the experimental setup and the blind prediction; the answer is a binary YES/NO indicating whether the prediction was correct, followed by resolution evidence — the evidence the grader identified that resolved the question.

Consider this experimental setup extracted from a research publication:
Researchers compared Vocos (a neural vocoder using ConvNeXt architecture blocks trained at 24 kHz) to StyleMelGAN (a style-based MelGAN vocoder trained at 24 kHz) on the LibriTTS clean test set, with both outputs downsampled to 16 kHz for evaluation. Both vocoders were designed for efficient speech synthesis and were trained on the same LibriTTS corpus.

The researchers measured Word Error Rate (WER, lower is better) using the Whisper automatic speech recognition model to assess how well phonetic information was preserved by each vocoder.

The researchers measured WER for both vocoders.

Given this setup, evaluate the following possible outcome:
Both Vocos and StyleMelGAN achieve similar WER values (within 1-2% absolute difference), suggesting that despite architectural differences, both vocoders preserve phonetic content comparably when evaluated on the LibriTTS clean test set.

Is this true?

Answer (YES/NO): NO